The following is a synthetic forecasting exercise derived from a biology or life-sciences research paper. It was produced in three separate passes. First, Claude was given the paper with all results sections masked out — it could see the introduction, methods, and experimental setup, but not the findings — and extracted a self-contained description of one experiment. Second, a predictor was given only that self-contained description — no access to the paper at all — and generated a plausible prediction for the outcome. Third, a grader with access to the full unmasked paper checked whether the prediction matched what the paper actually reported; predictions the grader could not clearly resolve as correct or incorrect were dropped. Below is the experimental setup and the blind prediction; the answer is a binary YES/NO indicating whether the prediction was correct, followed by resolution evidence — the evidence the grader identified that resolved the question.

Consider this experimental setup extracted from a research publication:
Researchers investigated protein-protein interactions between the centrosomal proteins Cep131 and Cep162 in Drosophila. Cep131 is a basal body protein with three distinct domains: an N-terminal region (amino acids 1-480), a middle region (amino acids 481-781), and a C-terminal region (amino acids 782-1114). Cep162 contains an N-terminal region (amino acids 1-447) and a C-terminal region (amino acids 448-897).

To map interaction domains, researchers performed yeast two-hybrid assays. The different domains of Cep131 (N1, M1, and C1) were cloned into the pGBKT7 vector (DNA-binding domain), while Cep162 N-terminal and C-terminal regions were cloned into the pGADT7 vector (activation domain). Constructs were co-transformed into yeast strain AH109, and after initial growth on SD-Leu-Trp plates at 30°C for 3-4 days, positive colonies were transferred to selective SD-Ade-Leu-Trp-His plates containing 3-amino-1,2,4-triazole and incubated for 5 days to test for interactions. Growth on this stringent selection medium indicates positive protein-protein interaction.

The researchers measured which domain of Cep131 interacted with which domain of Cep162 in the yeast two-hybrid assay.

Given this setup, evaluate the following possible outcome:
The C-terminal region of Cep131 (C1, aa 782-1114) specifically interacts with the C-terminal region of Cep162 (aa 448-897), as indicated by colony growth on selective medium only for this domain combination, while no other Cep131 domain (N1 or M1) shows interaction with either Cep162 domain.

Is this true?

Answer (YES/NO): NO